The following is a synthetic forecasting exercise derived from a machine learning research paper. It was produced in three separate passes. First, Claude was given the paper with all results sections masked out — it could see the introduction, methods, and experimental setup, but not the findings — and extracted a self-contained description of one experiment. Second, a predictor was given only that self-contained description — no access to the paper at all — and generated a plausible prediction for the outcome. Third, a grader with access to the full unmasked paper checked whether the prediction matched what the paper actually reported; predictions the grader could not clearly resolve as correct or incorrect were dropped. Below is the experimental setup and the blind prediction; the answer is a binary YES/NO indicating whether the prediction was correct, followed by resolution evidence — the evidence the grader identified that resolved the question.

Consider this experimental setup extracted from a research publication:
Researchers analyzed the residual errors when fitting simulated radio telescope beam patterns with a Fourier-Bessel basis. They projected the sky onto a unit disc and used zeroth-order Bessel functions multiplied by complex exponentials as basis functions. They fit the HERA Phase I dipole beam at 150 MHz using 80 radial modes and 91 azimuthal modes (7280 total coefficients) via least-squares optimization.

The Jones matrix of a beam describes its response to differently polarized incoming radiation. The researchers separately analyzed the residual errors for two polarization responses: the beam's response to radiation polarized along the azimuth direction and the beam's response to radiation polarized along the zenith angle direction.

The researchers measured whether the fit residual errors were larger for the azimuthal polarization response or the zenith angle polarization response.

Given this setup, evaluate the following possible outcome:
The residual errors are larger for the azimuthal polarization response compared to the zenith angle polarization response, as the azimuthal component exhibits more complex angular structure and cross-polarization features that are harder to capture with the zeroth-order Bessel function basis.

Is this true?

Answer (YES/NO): YES